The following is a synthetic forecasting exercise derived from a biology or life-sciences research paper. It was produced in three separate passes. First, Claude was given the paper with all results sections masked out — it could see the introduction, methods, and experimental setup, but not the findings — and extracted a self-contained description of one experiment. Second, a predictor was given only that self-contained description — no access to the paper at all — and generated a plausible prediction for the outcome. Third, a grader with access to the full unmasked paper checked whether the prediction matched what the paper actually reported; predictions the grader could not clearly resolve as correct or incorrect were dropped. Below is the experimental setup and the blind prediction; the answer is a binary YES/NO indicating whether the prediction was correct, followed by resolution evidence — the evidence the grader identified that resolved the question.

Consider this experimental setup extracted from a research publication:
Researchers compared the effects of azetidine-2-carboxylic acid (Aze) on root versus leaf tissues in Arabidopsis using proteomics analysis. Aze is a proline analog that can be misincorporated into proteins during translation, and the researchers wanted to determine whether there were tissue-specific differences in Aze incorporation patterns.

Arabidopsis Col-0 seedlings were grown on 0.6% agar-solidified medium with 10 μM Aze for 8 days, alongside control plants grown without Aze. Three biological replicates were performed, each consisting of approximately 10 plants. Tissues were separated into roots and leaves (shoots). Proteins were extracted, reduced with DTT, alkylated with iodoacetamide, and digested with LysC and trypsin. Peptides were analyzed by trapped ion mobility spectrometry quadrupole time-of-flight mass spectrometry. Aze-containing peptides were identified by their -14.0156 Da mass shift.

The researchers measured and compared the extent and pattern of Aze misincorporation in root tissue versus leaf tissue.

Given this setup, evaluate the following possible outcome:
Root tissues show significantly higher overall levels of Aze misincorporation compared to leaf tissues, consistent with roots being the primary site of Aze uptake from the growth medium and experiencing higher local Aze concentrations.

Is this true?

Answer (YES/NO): NO